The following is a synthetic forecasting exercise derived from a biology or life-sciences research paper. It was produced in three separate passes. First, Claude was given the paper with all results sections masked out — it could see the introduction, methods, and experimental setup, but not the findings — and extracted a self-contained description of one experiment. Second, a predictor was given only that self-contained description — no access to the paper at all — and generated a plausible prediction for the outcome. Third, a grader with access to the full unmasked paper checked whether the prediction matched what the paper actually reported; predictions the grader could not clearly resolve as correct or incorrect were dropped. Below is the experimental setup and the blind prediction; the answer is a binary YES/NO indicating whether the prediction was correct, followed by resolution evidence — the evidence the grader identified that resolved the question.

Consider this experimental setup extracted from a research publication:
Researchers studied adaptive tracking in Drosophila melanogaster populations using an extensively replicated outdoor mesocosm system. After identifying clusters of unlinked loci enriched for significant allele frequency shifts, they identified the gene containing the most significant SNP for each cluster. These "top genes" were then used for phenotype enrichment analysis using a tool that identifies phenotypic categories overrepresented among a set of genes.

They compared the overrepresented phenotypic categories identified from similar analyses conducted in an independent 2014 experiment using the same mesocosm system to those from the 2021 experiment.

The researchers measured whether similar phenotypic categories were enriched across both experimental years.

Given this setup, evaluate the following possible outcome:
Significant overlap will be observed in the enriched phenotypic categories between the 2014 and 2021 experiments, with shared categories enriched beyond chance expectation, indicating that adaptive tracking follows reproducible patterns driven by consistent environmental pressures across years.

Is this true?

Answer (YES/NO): YES